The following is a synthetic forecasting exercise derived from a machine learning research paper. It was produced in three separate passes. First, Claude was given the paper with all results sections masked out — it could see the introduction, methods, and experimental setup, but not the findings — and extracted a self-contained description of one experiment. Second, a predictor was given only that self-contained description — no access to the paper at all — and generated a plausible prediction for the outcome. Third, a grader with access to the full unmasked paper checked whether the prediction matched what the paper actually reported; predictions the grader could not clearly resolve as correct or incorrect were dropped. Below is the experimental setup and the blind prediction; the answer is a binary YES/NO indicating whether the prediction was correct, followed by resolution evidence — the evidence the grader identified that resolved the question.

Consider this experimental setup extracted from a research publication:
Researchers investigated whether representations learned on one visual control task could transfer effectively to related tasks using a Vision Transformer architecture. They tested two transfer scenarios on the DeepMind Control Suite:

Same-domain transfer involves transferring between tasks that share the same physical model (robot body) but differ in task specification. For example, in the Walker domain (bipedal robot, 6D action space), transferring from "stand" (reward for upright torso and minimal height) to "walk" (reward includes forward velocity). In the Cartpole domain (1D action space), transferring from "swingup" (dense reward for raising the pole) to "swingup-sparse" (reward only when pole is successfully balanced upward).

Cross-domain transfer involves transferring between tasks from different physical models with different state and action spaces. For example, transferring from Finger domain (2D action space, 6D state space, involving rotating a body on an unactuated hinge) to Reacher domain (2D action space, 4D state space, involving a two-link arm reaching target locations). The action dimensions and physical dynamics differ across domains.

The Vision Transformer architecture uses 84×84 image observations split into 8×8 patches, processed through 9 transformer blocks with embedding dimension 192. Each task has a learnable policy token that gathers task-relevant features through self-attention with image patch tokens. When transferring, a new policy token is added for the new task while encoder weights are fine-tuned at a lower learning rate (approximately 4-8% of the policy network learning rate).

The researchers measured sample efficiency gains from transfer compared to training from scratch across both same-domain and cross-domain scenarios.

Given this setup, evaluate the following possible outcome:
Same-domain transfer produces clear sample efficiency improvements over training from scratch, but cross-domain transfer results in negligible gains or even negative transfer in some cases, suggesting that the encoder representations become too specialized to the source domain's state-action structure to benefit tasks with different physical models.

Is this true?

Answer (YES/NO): NO